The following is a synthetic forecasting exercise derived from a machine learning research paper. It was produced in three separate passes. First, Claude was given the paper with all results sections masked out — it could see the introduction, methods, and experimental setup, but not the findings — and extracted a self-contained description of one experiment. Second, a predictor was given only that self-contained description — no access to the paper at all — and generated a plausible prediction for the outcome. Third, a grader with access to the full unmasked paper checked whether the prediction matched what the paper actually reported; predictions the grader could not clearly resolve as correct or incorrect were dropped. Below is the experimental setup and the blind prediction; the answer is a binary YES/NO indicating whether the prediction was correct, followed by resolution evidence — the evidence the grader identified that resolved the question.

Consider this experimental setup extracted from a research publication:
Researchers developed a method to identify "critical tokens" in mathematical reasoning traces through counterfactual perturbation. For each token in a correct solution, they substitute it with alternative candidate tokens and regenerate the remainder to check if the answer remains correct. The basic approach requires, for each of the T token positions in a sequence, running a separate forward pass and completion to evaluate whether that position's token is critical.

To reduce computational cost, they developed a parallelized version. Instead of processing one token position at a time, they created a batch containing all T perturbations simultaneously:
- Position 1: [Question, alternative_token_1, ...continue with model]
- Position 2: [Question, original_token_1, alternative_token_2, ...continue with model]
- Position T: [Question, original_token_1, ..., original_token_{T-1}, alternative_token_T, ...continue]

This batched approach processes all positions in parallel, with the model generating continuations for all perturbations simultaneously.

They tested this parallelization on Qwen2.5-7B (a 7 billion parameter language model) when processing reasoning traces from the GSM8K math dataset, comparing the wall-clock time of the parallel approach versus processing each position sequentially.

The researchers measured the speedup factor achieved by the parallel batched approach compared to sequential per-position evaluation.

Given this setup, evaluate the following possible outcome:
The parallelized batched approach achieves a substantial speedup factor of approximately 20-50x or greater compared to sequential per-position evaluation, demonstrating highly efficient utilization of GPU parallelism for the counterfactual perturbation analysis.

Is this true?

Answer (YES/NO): YES